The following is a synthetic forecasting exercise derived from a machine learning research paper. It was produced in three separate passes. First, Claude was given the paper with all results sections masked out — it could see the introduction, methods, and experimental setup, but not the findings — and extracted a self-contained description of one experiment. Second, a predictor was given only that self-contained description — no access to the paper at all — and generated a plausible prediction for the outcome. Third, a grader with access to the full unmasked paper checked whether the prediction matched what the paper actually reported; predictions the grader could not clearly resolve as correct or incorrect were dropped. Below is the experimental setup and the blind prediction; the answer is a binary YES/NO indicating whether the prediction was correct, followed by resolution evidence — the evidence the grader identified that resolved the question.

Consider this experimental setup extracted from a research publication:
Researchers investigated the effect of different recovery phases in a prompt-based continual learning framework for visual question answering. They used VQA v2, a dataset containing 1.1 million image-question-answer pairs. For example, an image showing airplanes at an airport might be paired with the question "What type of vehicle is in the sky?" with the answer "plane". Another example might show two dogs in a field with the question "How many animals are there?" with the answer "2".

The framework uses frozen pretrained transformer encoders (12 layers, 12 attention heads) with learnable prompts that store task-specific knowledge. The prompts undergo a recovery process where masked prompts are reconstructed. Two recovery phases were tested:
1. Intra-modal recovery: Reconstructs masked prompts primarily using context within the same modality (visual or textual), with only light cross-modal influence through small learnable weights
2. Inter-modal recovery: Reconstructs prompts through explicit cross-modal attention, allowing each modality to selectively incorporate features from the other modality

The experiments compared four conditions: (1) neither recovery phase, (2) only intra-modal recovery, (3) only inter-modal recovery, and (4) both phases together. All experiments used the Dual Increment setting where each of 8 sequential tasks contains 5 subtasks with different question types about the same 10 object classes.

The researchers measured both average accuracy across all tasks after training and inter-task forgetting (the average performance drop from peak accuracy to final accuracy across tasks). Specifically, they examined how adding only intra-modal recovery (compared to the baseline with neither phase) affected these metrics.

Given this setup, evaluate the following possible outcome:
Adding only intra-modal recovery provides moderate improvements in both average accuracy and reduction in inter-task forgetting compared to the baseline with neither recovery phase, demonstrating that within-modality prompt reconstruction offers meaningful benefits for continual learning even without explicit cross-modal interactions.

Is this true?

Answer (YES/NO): NO